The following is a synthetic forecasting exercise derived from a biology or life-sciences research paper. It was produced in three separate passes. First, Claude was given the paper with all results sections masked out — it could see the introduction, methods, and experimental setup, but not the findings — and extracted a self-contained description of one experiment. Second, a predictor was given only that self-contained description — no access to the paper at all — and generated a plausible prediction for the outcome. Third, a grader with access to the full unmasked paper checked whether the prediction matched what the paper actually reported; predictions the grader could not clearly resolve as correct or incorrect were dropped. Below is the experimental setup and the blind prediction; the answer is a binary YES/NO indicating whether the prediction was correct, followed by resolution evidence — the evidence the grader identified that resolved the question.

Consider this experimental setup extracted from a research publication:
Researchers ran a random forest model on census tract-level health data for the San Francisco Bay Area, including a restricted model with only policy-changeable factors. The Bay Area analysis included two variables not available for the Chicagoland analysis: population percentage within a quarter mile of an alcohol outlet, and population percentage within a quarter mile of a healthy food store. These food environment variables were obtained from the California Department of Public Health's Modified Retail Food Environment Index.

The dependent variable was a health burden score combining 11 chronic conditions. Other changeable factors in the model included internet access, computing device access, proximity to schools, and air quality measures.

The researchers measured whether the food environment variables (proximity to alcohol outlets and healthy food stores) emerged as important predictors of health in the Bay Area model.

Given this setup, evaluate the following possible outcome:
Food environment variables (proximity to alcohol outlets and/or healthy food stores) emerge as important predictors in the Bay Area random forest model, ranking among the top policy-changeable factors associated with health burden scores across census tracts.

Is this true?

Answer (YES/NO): YES